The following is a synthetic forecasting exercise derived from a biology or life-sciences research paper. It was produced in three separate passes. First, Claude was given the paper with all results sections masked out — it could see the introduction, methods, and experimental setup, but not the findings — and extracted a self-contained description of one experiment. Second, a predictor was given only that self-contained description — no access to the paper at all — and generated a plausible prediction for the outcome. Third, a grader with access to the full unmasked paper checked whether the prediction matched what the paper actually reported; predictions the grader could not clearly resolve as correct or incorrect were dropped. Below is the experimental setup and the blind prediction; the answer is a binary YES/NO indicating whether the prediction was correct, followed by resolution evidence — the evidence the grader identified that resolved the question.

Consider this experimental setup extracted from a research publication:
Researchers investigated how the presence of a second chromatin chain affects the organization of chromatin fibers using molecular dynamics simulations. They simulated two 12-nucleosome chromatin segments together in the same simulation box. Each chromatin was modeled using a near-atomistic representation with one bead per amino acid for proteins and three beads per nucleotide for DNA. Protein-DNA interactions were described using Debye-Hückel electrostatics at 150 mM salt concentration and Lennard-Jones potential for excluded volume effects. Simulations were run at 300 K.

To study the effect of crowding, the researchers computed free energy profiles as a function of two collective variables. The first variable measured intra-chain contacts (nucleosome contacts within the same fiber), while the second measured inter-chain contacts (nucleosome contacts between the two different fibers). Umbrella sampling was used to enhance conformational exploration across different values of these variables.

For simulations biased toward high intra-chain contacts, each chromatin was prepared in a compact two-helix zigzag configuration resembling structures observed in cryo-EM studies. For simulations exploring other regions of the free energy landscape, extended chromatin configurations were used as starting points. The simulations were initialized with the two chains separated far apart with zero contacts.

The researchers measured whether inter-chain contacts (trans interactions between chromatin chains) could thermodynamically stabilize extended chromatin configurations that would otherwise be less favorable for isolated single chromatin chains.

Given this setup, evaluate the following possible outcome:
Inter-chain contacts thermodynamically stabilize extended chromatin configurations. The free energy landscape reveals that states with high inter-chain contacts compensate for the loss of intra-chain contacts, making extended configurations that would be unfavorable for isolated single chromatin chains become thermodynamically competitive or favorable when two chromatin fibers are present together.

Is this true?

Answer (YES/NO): YES